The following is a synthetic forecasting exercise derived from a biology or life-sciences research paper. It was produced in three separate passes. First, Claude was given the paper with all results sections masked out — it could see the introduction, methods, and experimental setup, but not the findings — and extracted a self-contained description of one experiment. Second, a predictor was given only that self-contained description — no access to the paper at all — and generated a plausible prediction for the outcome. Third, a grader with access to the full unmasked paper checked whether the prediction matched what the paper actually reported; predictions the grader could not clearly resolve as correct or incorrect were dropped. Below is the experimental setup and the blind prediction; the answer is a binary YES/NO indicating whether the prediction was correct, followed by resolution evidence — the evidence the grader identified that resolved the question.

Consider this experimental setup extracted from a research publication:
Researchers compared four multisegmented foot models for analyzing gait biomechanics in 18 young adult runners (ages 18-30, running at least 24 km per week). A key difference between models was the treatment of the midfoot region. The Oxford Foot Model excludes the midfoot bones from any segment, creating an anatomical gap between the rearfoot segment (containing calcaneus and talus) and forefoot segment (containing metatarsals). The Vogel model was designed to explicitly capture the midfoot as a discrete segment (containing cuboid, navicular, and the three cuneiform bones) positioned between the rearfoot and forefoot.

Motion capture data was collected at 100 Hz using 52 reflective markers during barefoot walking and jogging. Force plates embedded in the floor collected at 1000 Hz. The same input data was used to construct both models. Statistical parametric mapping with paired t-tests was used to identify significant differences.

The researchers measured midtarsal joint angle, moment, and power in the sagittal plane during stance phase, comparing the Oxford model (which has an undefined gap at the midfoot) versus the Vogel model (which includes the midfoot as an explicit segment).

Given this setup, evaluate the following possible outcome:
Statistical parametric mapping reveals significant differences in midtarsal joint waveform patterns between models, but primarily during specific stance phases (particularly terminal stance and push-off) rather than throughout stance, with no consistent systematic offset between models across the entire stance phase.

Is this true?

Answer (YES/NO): NO